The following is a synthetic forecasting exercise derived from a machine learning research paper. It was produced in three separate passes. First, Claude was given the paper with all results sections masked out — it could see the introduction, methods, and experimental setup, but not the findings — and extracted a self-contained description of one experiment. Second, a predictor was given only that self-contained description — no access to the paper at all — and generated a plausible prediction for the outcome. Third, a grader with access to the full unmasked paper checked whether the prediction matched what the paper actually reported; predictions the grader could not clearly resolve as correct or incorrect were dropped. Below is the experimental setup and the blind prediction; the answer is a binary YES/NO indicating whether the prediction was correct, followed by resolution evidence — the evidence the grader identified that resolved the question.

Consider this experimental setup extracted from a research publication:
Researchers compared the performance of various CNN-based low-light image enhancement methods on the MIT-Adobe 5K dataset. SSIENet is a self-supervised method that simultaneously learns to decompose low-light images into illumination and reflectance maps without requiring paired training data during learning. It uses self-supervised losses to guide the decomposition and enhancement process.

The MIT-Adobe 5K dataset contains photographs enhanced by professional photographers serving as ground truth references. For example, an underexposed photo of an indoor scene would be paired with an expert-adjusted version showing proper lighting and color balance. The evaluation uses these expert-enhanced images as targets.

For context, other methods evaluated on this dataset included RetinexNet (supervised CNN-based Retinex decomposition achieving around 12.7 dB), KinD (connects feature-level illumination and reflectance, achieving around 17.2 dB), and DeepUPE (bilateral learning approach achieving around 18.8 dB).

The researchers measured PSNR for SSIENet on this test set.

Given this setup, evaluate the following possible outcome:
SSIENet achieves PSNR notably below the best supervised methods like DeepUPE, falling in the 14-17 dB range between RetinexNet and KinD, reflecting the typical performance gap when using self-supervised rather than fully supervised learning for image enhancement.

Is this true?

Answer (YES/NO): NO